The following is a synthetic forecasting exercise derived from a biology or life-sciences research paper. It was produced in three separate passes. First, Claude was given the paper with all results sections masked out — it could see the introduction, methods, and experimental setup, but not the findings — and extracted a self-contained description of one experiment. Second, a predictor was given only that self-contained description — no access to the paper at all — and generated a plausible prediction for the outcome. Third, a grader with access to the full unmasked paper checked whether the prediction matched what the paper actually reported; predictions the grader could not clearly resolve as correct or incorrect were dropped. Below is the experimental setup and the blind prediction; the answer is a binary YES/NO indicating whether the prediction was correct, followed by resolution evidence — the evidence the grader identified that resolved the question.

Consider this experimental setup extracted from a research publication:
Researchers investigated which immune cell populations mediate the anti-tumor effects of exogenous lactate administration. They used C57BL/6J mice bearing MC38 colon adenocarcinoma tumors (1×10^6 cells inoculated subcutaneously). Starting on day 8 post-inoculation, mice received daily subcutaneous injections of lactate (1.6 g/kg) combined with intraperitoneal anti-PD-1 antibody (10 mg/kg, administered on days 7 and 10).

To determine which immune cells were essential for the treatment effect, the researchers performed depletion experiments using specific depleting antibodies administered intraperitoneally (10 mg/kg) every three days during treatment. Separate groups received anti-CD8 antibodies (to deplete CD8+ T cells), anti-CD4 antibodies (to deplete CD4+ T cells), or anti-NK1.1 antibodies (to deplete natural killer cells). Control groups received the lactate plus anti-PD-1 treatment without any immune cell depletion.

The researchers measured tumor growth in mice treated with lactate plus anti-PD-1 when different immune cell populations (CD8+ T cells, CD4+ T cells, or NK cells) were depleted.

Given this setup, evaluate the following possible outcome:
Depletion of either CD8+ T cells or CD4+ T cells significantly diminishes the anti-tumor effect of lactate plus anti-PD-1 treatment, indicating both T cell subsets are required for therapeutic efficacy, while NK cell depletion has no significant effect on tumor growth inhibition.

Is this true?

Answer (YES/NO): NO